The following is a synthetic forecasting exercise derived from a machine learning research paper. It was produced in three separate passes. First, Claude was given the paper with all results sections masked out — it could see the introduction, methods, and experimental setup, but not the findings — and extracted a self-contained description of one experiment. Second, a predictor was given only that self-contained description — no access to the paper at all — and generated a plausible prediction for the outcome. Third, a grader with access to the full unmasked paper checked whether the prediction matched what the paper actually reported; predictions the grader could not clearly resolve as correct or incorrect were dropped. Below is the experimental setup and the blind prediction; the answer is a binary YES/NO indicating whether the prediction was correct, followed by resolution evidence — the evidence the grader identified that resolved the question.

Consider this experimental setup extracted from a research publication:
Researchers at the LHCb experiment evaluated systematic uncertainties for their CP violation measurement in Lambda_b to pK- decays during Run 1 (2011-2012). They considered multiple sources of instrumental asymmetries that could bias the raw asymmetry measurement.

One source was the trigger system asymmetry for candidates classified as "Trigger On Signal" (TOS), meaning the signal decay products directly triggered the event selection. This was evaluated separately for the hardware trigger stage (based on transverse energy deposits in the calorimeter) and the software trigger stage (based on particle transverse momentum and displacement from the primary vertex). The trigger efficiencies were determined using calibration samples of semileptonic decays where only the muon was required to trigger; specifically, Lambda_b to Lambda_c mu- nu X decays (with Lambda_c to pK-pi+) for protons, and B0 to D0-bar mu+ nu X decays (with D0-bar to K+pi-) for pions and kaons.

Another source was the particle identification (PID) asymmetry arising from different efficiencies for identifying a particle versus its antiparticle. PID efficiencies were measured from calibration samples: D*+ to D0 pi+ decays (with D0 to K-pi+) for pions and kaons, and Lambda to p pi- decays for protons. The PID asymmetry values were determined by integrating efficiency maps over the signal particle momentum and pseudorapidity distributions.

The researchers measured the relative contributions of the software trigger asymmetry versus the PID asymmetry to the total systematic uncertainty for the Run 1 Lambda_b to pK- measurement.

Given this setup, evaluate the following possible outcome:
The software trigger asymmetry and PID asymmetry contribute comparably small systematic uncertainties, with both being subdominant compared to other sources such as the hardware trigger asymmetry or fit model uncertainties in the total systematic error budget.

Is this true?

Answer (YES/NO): NO